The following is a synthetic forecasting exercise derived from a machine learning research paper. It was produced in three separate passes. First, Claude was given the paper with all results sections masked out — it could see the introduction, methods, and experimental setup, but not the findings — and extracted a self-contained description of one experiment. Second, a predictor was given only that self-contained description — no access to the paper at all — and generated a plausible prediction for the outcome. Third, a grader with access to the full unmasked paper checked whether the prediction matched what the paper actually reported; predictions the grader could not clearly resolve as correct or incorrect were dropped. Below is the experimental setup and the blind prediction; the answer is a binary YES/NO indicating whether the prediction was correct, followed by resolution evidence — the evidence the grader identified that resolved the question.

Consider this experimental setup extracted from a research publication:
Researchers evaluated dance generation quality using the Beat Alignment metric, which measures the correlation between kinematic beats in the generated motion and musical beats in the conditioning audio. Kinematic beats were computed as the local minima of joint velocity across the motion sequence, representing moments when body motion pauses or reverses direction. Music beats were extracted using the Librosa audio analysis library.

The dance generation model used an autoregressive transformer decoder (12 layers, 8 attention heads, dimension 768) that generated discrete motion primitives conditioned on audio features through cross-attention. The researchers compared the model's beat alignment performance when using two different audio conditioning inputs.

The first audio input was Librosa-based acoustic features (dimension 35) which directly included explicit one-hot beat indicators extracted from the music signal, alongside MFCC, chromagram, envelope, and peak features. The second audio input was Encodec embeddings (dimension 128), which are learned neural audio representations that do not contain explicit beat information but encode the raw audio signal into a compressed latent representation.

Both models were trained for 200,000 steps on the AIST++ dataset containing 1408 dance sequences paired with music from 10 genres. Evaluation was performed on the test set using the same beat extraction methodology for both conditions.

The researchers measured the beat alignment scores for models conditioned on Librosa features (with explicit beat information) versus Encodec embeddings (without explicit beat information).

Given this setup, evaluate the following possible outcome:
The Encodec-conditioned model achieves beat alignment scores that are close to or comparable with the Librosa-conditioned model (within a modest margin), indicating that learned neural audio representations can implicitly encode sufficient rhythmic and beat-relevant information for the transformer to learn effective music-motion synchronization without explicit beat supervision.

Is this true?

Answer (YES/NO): YES